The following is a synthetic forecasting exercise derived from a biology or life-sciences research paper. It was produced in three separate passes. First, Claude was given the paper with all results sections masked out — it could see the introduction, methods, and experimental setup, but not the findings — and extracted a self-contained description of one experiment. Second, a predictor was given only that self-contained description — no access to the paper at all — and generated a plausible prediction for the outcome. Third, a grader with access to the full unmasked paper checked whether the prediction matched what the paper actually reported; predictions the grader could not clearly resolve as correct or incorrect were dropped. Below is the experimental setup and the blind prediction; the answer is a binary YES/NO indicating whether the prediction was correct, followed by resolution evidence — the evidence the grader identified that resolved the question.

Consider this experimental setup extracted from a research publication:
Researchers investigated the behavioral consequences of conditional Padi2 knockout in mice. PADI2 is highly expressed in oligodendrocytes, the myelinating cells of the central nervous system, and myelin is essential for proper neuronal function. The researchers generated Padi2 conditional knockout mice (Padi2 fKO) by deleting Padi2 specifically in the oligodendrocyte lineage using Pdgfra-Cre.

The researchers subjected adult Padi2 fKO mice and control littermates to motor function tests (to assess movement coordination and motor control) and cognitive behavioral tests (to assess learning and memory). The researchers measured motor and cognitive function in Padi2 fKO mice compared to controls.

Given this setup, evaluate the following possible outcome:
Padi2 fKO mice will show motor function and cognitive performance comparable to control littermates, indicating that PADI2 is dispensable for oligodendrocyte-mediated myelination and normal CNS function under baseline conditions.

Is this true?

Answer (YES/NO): NO